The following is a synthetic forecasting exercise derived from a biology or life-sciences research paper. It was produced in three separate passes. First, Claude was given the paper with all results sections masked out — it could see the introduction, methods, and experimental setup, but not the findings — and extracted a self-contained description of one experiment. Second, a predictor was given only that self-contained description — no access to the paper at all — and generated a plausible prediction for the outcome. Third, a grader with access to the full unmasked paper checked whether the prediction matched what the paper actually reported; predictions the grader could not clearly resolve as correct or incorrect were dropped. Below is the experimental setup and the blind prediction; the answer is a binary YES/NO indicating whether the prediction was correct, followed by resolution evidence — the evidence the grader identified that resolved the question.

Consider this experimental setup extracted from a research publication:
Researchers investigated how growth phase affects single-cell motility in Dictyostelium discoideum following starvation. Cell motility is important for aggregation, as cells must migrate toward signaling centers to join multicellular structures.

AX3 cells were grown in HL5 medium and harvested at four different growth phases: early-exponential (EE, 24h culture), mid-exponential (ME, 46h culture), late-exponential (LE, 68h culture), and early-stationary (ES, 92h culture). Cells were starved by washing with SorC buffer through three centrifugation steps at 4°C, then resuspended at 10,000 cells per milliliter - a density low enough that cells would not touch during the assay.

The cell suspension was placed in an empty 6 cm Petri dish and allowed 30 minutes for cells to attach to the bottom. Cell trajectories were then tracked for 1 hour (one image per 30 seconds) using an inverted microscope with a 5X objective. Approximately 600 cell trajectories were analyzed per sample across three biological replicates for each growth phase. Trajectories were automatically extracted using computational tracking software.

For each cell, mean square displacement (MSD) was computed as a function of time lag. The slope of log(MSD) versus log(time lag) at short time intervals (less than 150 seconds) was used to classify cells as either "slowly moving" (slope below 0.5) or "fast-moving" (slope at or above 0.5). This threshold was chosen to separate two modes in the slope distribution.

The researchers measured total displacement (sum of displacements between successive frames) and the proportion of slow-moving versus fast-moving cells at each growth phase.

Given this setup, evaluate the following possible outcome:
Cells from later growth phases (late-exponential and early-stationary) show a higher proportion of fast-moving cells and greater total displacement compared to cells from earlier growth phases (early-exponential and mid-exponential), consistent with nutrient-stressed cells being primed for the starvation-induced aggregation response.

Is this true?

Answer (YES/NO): NO